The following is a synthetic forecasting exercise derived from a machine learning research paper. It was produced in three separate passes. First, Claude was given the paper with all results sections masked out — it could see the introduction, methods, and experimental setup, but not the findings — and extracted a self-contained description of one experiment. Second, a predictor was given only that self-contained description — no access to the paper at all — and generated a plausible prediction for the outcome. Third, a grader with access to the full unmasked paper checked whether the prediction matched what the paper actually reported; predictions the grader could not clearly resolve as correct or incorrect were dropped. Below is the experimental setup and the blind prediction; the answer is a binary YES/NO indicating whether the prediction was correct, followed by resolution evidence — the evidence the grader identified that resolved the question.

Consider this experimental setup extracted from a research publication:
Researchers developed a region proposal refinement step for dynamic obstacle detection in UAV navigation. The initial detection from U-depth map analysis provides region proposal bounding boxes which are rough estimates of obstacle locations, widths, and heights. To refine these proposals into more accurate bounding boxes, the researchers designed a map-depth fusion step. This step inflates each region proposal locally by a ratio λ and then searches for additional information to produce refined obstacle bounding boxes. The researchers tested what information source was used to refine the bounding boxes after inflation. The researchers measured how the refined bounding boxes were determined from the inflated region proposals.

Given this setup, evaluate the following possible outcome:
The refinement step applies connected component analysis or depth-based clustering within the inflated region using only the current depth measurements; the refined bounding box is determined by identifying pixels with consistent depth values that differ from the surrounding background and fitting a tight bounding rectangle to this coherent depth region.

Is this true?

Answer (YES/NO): NO